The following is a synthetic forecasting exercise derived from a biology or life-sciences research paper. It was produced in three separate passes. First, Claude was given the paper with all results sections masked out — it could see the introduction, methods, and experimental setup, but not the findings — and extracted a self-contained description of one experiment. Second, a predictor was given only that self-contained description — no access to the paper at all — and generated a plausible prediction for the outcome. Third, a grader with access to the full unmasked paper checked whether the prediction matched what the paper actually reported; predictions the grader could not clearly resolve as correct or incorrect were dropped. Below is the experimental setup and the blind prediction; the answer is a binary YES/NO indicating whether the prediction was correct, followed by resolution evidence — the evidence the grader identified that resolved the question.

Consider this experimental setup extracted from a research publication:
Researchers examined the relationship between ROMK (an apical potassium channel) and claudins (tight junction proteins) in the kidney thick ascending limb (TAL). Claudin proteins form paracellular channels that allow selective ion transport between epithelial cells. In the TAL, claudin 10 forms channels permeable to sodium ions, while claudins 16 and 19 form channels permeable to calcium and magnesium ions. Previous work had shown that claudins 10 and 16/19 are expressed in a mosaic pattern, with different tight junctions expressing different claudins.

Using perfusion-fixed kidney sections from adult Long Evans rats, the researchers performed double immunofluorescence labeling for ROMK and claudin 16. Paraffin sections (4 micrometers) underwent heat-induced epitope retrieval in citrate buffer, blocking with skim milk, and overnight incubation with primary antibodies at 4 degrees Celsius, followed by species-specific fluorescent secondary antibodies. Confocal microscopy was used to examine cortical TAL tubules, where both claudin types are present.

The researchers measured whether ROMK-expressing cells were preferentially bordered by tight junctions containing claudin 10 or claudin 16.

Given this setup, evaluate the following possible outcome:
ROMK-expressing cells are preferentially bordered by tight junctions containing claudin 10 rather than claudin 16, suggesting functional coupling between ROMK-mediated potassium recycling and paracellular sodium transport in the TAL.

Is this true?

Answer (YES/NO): YES